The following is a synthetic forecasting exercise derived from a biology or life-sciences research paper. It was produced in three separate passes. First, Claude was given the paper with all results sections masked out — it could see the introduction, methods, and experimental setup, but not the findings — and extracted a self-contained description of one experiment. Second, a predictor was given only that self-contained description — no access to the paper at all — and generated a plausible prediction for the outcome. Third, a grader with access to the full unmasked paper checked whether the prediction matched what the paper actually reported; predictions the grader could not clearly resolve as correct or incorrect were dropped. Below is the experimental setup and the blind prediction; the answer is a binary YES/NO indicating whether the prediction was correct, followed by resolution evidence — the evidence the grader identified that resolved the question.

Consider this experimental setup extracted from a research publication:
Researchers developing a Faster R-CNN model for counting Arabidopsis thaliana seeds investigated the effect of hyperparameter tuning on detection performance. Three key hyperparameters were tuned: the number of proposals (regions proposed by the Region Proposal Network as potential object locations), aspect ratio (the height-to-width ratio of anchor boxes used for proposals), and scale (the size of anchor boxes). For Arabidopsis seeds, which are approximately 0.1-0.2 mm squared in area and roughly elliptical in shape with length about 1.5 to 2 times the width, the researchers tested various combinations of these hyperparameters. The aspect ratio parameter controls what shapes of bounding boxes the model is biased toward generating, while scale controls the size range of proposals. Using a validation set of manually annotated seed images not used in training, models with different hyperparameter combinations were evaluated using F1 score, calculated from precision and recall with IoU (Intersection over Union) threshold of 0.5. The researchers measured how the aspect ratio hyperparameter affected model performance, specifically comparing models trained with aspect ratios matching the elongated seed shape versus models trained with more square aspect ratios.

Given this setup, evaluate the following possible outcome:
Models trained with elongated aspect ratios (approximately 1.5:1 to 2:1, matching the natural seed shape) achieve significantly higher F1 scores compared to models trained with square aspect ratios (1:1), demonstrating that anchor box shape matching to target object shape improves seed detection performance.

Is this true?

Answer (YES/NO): NO